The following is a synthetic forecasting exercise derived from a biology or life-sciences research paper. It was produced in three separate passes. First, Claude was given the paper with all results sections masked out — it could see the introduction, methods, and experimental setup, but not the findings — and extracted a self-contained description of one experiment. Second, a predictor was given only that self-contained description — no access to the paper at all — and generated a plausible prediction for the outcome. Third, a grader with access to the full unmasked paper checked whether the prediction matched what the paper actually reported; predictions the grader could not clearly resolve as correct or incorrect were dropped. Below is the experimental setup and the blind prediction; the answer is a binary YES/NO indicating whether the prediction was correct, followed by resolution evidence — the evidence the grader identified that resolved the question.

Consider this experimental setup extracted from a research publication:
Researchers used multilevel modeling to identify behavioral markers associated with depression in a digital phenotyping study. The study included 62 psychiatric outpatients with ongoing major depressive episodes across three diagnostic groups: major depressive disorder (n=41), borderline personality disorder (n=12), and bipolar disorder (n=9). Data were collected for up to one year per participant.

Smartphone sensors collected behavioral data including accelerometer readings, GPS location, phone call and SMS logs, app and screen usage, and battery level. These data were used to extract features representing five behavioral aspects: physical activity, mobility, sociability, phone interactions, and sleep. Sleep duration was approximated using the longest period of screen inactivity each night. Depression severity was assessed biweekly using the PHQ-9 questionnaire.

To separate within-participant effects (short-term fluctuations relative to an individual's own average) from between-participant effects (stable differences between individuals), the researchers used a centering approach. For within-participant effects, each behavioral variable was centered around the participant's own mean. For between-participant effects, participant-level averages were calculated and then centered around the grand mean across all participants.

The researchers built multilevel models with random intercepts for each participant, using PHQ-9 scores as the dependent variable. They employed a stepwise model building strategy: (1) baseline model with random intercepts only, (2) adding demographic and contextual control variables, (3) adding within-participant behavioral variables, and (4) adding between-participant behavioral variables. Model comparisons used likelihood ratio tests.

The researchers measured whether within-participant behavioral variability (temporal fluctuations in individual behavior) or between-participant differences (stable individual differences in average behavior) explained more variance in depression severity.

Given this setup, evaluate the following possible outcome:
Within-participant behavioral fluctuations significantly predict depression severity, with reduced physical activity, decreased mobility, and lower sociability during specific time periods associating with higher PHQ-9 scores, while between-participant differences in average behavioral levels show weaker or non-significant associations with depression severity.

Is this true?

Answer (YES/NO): NO